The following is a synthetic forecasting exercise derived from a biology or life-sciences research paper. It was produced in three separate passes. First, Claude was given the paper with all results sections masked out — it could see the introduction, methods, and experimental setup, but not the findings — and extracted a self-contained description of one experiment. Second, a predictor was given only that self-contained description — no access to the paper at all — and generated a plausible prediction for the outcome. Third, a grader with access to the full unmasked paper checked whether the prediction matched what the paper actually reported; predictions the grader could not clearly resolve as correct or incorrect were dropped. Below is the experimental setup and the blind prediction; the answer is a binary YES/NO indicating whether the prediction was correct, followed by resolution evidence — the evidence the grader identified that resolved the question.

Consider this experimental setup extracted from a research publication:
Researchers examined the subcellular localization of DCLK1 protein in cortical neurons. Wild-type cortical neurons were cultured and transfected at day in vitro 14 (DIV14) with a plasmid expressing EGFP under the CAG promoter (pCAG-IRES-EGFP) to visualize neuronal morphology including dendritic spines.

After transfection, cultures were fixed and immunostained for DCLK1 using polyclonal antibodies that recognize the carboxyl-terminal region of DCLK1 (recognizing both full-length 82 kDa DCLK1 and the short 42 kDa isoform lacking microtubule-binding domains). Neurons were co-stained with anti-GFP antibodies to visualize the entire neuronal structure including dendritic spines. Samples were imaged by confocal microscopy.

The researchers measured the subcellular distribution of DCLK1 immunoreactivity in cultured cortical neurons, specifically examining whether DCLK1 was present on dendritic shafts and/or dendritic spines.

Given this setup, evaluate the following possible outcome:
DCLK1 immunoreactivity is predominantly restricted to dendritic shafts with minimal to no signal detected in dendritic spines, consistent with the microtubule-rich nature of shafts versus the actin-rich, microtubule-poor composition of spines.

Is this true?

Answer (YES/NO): NO